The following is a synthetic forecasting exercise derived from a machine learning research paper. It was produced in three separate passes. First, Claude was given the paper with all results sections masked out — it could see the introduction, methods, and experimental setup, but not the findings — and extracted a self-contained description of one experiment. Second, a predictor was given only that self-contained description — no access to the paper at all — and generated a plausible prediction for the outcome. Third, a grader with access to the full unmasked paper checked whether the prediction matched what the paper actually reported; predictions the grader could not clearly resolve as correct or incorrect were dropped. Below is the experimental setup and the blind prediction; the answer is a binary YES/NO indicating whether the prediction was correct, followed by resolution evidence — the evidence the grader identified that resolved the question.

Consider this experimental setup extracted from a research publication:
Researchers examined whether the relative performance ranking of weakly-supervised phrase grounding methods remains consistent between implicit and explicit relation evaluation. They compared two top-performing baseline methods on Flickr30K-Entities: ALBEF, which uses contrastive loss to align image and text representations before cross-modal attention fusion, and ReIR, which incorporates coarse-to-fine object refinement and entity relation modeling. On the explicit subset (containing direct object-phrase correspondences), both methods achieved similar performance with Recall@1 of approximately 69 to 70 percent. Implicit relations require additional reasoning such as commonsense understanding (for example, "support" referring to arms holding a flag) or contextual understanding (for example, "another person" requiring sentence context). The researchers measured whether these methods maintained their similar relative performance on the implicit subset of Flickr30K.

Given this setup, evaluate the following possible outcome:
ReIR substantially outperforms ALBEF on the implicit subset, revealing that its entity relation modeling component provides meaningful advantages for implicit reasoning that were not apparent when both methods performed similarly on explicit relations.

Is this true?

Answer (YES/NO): NO